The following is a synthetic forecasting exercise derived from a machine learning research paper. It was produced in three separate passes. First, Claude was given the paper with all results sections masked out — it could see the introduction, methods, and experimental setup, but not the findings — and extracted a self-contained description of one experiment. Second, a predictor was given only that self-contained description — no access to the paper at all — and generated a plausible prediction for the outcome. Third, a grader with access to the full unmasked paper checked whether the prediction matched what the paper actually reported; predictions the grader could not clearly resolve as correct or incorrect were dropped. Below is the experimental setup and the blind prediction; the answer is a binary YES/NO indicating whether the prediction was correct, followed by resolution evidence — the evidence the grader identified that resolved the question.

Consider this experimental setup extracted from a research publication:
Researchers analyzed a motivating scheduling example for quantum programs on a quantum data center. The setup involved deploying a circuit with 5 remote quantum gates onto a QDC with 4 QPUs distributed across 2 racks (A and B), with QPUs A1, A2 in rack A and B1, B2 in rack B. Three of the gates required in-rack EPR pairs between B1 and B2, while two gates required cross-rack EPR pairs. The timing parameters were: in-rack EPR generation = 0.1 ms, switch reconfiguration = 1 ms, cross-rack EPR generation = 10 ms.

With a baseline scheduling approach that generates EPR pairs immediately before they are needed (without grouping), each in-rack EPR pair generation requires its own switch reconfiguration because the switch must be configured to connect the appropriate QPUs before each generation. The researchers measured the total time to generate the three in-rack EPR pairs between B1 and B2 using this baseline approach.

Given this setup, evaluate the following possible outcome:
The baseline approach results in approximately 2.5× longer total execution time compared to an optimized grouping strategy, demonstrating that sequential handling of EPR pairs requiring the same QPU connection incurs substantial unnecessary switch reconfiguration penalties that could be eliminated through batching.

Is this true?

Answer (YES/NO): YES